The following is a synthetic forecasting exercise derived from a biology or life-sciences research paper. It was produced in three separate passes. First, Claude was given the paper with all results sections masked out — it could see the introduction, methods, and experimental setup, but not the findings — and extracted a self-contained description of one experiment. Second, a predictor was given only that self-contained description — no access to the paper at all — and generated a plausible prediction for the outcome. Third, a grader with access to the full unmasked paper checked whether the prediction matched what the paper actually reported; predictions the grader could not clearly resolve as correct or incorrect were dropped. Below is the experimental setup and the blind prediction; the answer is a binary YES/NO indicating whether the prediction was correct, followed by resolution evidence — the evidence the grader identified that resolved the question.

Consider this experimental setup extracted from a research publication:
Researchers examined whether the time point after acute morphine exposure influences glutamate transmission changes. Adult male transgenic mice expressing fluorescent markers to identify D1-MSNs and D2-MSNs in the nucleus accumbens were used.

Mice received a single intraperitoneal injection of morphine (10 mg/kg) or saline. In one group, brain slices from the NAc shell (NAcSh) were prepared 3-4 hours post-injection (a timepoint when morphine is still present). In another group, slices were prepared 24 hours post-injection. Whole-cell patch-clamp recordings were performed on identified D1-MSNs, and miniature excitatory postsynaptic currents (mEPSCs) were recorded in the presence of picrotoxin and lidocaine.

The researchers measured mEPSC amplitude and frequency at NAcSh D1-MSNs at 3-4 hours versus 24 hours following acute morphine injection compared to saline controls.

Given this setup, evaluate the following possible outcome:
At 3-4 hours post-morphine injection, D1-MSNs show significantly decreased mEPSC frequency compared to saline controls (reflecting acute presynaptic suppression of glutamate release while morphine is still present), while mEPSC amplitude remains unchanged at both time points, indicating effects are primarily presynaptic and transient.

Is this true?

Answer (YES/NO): NO